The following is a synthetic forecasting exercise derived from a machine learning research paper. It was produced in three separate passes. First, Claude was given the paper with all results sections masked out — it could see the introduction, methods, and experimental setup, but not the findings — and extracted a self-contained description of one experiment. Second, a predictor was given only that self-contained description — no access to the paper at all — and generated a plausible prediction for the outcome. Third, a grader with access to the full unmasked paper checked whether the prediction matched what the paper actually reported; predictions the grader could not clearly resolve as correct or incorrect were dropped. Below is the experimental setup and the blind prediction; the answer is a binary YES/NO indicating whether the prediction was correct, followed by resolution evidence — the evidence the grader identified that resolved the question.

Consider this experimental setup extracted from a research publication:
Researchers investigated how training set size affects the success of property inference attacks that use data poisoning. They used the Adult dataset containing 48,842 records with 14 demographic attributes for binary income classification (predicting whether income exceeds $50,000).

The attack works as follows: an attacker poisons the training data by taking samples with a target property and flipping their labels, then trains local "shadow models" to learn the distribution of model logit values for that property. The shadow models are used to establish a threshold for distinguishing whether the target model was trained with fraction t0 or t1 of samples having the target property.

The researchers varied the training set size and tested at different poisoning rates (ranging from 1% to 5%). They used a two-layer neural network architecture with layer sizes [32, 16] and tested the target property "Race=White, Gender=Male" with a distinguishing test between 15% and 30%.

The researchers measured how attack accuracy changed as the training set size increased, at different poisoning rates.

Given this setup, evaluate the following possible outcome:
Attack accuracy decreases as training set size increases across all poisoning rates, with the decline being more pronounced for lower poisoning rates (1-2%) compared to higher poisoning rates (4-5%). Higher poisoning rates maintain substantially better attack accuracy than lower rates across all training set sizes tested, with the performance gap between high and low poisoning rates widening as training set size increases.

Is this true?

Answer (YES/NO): NO